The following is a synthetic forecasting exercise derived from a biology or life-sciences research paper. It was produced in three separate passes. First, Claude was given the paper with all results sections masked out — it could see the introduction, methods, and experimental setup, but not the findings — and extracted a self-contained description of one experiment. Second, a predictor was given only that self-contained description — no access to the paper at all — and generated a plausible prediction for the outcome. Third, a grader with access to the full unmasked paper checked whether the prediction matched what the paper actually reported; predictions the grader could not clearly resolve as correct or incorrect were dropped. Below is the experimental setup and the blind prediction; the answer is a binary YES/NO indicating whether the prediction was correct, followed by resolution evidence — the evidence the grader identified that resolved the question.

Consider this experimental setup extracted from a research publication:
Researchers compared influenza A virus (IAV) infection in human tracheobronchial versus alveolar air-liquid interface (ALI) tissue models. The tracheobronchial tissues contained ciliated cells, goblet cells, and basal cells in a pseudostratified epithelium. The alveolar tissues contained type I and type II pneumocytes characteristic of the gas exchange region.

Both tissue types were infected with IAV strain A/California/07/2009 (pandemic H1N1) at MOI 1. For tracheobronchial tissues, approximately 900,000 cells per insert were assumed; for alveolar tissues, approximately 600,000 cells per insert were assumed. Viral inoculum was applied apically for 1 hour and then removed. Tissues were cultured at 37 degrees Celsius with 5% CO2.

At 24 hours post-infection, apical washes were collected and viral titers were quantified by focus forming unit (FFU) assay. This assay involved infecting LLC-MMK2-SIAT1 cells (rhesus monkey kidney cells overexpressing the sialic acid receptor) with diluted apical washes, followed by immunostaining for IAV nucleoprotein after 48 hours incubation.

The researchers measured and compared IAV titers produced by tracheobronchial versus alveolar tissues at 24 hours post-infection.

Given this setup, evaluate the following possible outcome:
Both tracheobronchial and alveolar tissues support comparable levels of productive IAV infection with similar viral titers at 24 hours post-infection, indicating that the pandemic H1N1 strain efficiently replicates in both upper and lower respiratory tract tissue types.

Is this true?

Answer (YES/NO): NO